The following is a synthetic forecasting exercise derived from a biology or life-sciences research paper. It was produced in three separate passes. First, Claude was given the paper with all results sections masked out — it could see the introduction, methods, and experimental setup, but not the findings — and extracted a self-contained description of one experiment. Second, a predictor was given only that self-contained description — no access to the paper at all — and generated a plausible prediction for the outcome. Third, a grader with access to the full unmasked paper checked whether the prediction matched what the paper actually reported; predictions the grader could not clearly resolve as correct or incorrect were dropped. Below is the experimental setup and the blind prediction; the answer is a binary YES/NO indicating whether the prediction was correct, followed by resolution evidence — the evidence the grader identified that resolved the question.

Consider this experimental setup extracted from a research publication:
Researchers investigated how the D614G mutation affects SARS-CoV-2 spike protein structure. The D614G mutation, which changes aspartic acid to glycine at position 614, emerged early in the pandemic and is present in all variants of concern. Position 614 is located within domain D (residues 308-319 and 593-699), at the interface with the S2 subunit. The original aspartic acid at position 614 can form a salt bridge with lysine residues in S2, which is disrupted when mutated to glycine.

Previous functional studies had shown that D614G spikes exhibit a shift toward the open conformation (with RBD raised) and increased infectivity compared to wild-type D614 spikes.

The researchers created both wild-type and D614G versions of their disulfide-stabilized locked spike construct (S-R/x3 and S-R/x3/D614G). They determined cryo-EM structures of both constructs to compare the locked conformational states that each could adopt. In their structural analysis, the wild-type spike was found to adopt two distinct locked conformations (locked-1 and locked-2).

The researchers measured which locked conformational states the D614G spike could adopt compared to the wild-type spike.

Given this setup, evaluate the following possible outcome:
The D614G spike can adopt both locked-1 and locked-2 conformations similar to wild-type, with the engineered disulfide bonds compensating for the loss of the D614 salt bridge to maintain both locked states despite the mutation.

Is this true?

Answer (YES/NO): NO